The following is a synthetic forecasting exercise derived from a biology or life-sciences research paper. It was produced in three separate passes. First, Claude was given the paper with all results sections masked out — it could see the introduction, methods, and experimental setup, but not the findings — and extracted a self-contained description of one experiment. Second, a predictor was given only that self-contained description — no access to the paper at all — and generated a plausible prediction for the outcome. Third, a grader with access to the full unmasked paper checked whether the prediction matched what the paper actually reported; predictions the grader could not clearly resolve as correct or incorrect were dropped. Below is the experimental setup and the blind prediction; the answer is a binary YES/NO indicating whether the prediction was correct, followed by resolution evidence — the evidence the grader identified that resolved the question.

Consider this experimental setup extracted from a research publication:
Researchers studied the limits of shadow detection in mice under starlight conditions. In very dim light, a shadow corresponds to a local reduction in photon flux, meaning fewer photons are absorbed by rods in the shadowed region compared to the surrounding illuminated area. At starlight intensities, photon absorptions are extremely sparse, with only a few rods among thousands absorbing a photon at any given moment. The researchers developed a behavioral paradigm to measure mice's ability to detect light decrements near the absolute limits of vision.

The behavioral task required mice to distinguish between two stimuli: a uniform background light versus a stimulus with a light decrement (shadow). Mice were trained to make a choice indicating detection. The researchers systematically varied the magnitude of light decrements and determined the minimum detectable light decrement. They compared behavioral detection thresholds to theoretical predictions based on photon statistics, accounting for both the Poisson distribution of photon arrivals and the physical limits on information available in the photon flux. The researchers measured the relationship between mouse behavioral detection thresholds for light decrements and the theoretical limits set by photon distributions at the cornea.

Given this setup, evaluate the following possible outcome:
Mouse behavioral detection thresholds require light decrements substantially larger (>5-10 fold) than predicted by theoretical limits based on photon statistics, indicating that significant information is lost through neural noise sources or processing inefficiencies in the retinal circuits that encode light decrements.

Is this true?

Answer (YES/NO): YES